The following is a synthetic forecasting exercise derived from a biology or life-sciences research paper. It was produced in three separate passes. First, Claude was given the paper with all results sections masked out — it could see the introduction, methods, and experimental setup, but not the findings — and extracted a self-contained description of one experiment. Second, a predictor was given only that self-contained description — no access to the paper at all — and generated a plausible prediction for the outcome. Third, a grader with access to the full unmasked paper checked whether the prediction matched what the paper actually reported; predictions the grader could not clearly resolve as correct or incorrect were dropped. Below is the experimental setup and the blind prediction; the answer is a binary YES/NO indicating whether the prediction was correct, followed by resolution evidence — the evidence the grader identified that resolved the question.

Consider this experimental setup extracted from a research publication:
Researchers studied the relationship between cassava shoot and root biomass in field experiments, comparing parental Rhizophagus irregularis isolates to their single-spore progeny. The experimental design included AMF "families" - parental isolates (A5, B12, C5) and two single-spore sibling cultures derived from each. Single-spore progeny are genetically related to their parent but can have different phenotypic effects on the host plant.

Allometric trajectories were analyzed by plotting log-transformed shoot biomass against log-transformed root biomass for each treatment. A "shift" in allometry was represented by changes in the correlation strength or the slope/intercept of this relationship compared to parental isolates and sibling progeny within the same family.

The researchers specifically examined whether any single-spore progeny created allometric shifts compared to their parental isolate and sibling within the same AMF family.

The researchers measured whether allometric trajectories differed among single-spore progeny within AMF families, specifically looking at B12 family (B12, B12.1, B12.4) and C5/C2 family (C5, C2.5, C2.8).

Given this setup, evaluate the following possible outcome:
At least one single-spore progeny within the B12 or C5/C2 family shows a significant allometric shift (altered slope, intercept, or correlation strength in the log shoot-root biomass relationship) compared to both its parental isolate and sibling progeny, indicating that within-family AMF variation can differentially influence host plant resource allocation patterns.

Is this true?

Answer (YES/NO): YES